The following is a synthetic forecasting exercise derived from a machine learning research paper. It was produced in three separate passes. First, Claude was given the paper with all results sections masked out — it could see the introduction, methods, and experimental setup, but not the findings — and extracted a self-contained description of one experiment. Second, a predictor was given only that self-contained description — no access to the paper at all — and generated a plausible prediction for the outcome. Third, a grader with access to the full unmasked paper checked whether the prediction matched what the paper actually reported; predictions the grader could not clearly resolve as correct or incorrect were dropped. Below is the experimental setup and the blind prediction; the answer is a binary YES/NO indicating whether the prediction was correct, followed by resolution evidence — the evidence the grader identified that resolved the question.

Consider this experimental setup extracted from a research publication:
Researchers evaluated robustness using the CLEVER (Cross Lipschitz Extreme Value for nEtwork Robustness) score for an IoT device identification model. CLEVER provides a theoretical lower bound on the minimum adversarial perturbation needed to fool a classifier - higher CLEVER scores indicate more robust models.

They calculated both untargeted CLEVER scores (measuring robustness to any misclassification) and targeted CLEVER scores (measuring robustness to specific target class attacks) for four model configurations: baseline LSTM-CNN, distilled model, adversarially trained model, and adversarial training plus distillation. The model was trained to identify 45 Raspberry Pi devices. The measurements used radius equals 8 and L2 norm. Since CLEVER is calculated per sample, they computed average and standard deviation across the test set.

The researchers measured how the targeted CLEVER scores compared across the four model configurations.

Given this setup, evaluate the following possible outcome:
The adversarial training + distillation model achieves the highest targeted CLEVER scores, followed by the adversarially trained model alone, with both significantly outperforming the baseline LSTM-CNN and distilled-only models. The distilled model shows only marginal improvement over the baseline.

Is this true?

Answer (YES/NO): NO